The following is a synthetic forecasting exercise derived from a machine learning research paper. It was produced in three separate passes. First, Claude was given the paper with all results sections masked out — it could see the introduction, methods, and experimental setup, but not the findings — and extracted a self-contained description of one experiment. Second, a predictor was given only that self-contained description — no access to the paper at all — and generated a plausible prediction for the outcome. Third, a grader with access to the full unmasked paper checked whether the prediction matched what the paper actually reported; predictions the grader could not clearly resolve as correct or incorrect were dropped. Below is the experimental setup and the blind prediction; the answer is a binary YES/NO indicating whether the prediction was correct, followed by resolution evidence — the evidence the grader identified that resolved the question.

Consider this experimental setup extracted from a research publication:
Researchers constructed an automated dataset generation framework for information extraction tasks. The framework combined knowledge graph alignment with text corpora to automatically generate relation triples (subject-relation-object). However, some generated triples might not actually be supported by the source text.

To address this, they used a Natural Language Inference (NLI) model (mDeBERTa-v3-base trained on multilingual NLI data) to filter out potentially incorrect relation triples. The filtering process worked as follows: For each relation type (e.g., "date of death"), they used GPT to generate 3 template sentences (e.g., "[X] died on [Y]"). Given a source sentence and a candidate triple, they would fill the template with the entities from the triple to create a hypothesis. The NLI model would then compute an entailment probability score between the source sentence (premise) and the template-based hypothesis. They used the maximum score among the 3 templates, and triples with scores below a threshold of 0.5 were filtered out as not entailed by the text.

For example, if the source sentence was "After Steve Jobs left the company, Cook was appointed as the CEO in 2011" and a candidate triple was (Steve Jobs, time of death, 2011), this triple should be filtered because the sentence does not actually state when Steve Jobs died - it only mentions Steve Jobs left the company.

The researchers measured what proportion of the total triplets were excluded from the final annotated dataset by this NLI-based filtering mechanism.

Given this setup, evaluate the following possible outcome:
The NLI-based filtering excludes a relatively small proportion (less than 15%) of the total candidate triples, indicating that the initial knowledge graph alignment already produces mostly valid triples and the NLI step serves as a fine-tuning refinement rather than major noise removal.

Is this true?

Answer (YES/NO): NO